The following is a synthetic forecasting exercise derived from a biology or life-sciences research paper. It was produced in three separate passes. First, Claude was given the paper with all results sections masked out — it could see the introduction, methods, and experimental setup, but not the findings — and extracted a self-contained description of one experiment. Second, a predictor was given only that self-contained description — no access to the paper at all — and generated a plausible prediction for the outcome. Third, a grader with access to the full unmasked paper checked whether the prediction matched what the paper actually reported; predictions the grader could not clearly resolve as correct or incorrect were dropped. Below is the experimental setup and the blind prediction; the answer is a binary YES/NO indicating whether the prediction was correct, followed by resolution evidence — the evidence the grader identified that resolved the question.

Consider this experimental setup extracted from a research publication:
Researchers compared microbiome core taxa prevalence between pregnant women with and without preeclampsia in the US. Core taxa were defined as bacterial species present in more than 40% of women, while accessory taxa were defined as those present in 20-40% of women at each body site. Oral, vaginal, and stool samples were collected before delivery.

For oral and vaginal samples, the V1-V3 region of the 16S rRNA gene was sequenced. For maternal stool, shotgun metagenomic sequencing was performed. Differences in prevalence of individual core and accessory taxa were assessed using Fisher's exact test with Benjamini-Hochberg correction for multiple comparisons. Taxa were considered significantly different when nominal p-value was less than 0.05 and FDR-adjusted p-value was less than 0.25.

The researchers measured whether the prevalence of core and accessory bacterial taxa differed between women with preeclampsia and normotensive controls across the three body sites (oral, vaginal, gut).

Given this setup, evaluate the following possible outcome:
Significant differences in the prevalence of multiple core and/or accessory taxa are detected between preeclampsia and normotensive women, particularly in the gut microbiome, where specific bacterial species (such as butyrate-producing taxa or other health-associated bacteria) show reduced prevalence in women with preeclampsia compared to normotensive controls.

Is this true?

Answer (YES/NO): YES